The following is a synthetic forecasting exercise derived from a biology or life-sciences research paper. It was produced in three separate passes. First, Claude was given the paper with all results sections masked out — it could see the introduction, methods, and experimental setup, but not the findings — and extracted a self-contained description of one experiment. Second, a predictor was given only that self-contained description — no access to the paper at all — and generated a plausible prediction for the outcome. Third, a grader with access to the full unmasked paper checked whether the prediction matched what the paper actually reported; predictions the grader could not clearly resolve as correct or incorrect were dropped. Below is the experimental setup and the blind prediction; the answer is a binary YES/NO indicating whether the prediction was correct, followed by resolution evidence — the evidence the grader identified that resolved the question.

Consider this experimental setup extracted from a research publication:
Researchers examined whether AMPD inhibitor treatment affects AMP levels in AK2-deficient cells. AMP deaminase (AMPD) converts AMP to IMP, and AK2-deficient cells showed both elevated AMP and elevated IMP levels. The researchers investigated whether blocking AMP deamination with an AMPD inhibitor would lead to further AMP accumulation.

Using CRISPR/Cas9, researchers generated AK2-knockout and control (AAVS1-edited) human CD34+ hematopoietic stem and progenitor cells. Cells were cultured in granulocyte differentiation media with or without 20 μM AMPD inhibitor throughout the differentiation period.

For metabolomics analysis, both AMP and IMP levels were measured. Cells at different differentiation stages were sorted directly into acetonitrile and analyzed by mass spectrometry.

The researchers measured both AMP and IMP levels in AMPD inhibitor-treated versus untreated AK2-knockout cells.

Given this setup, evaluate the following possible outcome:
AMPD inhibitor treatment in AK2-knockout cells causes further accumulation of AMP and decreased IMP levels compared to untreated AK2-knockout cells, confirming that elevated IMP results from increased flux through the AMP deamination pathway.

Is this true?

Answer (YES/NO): NO